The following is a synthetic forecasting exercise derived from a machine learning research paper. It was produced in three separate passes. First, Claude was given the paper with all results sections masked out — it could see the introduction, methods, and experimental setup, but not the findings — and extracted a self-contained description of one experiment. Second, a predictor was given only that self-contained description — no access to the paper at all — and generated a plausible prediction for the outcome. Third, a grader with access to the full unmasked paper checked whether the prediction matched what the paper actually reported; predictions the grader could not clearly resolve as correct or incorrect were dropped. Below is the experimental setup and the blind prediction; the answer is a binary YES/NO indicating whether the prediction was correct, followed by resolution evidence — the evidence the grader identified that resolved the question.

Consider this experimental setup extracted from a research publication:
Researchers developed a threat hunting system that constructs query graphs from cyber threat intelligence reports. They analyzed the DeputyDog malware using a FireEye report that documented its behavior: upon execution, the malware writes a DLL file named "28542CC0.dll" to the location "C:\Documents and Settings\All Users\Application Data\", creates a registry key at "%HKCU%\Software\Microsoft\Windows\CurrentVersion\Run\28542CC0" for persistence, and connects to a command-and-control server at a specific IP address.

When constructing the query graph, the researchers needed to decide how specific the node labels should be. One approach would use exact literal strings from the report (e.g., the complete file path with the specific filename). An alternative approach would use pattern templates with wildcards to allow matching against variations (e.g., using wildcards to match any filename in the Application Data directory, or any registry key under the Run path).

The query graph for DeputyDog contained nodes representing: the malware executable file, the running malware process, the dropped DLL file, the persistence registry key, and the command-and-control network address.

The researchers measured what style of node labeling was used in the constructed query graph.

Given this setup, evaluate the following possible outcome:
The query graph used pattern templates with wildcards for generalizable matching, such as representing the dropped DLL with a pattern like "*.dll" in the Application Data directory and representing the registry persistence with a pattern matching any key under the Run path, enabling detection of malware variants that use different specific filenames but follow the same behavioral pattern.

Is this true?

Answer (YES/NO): YES